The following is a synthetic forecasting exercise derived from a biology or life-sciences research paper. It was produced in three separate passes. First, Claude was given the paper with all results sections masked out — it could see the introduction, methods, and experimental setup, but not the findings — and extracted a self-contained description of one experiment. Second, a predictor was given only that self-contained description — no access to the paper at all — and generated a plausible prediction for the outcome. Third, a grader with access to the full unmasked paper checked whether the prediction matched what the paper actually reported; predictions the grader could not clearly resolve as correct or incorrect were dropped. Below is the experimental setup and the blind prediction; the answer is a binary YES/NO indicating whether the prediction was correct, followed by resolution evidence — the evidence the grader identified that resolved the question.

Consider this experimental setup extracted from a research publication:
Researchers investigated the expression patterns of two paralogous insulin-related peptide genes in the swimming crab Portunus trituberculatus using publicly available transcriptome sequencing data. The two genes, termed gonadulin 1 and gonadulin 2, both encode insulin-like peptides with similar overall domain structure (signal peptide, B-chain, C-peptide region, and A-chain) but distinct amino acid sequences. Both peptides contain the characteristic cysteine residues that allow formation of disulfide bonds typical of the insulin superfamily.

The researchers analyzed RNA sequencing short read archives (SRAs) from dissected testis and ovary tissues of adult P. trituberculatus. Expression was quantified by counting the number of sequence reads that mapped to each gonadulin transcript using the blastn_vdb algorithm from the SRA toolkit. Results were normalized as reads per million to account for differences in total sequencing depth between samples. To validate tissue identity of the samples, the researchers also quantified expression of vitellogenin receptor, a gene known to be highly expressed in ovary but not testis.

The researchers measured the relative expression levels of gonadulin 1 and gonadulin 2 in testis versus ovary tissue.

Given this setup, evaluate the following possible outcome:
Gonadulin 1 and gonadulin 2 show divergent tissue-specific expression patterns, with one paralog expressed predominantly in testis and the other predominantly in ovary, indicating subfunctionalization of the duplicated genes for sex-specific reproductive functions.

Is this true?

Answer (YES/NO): YES